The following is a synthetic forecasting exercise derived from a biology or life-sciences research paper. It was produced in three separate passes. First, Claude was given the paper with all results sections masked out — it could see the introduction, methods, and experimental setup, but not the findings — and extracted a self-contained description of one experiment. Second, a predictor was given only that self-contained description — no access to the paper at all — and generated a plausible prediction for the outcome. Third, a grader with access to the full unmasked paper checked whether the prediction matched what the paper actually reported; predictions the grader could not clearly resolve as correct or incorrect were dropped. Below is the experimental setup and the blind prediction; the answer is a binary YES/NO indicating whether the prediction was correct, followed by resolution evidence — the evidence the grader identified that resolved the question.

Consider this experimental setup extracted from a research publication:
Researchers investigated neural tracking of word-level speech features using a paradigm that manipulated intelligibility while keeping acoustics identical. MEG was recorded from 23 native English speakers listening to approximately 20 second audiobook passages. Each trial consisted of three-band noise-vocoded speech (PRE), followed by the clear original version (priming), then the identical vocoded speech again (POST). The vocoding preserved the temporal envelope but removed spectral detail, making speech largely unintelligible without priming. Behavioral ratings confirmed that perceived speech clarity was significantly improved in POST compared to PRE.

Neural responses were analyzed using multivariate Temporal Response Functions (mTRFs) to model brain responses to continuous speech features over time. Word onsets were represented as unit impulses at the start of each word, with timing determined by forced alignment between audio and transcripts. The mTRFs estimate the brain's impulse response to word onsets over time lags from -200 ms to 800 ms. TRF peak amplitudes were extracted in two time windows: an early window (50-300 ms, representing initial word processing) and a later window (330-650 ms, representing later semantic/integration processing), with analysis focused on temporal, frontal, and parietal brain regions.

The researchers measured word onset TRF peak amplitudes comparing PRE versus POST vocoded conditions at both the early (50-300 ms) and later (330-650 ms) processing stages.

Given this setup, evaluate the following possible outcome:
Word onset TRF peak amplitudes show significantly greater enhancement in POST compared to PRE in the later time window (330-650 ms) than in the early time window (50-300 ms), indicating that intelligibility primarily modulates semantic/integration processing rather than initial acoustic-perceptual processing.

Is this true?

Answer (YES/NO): NO